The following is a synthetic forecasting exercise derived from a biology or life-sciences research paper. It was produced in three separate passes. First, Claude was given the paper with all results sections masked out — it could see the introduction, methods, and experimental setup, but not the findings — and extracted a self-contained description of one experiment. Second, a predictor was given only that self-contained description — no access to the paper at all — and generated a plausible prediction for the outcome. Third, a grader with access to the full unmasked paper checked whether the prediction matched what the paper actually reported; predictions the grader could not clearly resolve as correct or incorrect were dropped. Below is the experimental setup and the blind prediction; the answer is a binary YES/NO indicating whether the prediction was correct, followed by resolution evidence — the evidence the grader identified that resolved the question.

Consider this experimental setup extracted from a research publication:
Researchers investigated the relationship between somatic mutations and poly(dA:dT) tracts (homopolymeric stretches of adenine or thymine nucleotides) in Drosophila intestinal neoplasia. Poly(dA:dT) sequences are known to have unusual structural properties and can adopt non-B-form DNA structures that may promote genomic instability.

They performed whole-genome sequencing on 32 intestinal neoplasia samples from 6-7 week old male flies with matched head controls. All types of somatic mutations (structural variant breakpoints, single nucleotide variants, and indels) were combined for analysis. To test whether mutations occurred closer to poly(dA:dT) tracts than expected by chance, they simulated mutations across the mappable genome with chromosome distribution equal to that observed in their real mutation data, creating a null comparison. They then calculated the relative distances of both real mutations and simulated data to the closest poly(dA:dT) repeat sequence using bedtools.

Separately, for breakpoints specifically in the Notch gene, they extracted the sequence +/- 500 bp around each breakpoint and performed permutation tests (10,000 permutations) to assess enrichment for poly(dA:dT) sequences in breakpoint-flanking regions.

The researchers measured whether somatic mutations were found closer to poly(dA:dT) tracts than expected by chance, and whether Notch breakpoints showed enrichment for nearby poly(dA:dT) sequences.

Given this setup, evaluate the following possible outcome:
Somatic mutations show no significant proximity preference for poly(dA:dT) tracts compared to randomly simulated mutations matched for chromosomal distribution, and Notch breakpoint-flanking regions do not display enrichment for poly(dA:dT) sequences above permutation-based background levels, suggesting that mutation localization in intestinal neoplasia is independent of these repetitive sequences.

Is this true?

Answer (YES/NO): NO